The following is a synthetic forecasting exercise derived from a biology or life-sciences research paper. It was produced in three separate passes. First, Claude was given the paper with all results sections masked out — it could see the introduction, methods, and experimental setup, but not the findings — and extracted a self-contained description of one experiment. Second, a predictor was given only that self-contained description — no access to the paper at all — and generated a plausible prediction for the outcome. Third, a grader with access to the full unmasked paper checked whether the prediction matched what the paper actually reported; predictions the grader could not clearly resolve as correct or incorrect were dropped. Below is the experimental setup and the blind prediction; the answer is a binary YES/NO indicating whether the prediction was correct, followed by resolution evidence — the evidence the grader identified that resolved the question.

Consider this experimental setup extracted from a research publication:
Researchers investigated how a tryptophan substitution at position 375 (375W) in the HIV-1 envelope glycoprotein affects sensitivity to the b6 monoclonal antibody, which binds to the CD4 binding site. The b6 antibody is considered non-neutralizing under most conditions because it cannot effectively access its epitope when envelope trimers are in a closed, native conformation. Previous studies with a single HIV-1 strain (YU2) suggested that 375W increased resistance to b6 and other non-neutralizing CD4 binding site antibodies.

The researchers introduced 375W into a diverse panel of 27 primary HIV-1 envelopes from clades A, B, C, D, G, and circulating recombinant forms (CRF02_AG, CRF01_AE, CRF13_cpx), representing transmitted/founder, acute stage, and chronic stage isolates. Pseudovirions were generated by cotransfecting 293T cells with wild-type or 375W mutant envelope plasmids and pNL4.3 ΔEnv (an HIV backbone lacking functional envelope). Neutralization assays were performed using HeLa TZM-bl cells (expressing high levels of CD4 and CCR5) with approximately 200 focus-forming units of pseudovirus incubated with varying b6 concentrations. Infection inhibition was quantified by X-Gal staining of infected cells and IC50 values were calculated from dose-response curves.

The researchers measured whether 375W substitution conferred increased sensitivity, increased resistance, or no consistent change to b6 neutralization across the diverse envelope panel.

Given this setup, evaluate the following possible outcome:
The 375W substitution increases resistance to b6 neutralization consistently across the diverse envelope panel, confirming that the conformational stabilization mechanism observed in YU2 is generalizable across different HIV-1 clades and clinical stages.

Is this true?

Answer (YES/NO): NO